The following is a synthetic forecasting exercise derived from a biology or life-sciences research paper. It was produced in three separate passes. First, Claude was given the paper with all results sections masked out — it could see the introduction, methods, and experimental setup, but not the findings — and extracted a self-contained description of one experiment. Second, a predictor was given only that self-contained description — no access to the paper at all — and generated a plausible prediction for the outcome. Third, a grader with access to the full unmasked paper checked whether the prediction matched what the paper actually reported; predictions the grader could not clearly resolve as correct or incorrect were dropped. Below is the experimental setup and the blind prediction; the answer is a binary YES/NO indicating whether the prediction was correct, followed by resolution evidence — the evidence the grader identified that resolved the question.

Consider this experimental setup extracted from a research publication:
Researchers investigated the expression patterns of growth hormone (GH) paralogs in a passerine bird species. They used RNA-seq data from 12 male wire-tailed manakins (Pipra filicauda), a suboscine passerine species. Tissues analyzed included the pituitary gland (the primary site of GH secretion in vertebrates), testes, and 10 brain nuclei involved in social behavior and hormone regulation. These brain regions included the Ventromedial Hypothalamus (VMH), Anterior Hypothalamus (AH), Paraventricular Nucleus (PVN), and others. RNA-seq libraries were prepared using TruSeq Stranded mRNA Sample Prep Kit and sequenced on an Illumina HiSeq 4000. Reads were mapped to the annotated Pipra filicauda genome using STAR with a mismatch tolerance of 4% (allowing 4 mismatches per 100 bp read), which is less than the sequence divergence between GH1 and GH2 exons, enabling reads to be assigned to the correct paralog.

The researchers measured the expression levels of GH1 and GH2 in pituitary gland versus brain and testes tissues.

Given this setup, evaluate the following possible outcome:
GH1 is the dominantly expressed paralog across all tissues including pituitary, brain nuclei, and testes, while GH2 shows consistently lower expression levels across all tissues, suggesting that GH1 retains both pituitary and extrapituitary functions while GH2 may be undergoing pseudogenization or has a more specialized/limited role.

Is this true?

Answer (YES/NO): NO